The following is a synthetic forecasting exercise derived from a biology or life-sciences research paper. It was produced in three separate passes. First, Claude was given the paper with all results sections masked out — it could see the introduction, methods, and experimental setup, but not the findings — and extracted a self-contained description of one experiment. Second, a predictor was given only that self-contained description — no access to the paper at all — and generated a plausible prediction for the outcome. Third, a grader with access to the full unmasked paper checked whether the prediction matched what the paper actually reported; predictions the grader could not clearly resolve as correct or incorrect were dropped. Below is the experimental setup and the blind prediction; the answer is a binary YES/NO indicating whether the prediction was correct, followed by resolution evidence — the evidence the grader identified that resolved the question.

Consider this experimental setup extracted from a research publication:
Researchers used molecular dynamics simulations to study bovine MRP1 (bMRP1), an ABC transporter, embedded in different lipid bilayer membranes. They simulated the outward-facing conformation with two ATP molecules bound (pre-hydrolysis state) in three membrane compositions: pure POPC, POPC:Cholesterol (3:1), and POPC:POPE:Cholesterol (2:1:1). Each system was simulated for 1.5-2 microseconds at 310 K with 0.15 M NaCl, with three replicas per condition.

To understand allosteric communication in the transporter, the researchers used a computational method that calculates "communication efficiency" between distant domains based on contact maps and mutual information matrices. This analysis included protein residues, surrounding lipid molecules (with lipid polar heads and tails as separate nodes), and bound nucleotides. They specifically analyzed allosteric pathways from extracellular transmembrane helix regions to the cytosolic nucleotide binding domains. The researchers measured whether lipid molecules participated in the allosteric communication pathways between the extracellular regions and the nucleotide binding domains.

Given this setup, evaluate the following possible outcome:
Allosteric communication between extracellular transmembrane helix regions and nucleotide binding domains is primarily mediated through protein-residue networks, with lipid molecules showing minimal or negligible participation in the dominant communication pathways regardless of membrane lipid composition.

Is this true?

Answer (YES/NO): NO